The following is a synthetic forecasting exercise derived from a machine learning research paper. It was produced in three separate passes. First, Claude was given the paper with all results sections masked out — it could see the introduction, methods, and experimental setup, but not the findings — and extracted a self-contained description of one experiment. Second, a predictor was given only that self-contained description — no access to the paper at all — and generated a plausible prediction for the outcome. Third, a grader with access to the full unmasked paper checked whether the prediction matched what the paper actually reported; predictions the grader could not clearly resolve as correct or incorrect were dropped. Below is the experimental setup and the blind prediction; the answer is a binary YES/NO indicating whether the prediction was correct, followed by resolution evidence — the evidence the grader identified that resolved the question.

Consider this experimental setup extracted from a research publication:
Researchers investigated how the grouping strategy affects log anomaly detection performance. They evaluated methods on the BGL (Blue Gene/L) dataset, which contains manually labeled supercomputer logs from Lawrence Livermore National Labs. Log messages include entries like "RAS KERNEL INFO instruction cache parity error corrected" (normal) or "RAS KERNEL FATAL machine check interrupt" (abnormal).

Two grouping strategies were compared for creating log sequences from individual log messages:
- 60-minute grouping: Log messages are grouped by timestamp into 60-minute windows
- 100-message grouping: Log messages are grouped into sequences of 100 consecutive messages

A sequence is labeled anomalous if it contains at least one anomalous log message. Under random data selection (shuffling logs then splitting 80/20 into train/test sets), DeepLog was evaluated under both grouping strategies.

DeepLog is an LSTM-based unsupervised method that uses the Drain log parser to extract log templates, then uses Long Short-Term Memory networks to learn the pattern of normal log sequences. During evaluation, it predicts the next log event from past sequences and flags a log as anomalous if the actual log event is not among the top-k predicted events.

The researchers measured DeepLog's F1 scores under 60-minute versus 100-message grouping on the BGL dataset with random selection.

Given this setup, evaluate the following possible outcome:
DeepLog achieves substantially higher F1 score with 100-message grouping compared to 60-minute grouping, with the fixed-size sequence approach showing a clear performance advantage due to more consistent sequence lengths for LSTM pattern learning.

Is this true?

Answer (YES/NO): NO